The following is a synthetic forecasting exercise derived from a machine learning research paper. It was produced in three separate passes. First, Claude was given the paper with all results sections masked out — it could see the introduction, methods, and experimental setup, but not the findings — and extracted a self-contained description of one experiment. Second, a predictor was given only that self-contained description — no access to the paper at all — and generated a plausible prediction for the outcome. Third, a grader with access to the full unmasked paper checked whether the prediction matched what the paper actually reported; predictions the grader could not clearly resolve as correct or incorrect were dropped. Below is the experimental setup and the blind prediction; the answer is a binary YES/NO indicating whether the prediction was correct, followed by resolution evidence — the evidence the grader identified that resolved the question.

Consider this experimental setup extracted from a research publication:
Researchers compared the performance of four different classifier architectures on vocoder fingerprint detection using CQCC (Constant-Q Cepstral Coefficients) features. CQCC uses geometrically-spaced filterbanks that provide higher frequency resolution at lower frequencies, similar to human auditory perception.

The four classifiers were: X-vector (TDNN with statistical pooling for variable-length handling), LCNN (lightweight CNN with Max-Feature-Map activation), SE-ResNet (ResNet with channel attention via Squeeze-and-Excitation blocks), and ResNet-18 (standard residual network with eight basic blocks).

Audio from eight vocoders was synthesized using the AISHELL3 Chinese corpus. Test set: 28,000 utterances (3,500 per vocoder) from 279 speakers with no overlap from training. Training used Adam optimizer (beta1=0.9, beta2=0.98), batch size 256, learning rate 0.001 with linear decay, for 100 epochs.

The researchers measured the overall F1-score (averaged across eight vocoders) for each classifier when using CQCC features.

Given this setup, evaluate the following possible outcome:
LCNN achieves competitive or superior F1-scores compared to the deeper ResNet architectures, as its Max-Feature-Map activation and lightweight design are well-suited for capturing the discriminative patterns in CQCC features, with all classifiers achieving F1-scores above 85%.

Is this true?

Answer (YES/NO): NO